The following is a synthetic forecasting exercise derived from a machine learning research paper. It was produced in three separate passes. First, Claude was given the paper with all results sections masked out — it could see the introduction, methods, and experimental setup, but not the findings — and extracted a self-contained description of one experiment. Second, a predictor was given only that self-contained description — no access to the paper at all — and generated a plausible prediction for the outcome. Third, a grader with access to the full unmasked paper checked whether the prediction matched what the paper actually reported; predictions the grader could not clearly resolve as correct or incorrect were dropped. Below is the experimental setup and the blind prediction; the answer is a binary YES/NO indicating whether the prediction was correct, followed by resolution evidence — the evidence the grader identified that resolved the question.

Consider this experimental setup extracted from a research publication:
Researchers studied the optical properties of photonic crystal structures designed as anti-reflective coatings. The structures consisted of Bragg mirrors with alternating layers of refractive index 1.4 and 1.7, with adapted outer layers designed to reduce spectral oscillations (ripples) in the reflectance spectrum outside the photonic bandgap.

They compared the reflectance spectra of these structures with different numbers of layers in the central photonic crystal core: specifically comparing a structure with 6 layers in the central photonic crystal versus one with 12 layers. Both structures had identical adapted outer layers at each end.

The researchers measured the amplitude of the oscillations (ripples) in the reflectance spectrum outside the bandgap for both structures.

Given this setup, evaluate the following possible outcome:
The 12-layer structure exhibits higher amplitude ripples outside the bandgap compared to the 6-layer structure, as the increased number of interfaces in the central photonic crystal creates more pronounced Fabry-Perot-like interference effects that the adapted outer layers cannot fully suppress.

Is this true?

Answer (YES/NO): NO